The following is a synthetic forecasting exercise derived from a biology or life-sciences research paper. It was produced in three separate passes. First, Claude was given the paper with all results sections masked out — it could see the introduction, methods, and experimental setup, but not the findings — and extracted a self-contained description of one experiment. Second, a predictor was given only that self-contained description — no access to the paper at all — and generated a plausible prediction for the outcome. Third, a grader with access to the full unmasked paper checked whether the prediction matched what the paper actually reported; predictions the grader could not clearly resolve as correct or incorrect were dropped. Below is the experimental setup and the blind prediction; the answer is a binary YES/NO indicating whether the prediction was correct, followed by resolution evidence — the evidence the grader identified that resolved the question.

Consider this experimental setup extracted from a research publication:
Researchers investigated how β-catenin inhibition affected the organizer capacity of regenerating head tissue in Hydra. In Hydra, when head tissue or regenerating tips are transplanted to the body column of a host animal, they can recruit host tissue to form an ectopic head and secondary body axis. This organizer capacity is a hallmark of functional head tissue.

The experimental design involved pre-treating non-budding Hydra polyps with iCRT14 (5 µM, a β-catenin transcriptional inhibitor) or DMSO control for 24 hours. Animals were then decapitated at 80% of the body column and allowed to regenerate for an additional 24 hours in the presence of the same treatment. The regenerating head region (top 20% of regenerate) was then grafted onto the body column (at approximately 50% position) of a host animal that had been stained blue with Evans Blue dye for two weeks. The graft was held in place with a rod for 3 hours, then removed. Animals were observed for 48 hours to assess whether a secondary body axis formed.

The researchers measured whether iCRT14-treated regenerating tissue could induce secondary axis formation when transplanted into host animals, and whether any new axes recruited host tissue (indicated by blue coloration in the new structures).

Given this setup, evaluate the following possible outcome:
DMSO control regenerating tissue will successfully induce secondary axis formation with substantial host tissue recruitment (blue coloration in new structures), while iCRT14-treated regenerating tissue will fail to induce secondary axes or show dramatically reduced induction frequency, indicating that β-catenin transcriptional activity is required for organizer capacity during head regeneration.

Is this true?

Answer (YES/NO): NO